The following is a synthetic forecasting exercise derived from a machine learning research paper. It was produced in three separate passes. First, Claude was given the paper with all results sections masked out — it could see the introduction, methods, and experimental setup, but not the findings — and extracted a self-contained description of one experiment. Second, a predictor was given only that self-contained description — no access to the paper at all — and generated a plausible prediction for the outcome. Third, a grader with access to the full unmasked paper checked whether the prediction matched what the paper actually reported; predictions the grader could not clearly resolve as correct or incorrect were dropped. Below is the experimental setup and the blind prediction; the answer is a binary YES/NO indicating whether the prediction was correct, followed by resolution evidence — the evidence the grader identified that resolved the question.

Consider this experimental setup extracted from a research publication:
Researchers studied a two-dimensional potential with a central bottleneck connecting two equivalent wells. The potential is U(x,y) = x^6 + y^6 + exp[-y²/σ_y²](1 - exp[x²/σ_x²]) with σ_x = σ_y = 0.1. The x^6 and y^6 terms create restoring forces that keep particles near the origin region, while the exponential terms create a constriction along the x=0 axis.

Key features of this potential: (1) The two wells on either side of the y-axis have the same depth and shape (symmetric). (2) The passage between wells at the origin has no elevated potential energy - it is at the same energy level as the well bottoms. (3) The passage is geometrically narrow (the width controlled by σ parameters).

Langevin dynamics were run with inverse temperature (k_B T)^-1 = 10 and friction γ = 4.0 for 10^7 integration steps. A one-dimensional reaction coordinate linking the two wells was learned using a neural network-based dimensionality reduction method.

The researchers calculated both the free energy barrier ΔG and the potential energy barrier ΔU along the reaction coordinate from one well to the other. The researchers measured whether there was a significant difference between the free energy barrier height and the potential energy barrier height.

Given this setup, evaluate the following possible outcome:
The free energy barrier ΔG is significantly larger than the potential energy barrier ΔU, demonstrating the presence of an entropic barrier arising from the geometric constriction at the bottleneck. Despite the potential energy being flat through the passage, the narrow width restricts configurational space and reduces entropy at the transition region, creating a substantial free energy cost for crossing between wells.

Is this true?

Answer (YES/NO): YES